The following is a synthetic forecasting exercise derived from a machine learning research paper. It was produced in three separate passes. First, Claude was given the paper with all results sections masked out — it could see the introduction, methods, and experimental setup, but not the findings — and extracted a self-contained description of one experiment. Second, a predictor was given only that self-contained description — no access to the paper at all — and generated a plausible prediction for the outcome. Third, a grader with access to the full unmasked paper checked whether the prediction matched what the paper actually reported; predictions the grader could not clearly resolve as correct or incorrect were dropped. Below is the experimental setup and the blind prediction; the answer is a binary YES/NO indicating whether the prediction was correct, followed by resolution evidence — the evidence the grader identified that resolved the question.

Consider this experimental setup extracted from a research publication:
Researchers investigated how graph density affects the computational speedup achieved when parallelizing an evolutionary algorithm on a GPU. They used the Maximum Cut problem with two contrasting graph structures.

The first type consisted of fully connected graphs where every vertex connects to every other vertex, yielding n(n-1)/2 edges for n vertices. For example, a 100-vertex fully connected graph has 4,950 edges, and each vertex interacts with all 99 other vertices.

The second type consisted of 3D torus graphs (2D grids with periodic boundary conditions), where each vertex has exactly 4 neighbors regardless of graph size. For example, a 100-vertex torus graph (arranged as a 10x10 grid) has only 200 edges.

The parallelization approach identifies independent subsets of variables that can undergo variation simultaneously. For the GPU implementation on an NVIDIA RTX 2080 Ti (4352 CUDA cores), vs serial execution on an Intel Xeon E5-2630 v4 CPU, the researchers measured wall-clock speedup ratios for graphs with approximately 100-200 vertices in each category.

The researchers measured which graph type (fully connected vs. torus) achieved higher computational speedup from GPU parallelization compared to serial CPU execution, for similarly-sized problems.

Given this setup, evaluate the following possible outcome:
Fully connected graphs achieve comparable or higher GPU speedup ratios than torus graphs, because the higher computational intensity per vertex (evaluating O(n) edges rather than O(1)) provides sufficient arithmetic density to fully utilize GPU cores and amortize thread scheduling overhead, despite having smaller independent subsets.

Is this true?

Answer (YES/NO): NO